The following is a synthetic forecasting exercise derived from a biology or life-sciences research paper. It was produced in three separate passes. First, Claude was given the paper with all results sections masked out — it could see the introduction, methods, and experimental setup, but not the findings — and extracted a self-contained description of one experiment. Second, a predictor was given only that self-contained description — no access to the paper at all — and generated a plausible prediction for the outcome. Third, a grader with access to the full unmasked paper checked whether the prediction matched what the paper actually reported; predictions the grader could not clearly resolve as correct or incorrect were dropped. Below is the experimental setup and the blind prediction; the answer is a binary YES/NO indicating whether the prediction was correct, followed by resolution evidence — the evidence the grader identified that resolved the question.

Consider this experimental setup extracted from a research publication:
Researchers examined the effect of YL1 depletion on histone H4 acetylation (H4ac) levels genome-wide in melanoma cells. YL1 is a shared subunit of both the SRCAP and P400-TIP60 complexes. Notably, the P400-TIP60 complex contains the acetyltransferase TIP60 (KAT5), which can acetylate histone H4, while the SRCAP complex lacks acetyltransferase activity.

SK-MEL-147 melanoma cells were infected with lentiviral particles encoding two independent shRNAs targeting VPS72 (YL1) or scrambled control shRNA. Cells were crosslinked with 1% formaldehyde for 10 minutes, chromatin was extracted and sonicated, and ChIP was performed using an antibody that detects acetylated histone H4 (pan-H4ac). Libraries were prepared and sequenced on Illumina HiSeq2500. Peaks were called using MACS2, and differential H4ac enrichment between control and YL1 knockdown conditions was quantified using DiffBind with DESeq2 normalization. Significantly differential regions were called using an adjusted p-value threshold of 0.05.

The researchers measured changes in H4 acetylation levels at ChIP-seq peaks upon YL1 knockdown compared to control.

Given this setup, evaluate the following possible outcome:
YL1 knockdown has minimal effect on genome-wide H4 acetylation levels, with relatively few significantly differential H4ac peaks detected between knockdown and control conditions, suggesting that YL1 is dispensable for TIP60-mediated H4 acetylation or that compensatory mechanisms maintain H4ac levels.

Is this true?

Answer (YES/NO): NO